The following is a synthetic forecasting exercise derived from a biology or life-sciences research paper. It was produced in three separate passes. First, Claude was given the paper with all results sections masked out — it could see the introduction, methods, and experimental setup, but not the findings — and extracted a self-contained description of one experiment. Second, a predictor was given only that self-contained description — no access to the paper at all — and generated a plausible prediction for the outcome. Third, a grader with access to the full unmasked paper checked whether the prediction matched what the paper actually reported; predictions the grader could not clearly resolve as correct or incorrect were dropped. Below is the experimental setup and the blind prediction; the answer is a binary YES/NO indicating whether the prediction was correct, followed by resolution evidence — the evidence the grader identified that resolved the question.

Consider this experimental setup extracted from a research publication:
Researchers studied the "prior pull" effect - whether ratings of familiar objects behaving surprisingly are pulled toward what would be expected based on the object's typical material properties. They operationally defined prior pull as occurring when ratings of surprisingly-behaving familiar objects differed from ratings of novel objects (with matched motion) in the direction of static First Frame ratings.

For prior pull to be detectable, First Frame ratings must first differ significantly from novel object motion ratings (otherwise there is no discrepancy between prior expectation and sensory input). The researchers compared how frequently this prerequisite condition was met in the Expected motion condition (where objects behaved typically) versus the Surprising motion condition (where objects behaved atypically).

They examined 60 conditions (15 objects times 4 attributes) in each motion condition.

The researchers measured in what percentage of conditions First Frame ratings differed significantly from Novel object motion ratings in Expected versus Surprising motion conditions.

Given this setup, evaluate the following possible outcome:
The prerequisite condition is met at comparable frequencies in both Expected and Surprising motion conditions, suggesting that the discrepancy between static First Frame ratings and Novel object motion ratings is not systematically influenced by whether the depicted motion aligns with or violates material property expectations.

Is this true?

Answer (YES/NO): NO